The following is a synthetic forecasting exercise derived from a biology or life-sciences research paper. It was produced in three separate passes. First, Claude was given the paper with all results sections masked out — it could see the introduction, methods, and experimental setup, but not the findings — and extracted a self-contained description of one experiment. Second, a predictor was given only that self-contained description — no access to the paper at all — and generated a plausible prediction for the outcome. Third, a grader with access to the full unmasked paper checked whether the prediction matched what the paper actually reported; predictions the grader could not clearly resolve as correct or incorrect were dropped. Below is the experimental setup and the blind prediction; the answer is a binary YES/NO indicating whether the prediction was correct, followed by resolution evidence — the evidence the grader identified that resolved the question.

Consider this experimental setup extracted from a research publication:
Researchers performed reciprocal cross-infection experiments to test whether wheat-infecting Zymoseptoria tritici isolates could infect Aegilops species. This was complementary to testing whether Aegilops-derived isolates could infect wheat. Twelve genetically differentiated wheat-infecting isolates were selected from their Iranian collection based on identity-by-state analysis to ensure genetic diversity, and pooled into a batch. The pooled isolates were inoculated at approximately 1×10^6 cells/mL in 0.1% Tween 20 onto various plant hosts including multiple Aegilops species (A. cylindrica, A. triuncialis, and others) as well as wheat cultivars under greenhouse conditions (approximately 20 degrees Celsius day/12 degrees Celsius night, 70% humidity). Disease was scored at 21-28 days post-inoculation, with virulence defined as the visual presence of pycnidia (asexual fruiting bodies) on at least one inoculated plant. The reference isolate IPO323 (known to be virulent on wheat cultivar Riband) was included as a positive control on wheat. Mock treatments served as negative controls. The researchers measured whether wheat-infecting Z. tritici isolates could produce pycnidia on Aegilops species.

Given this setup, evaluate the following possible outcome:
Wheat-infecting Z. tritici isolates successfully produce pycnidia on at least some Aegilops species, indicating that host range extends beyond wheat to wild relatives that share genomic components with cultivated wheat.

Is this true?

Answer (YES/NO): YES